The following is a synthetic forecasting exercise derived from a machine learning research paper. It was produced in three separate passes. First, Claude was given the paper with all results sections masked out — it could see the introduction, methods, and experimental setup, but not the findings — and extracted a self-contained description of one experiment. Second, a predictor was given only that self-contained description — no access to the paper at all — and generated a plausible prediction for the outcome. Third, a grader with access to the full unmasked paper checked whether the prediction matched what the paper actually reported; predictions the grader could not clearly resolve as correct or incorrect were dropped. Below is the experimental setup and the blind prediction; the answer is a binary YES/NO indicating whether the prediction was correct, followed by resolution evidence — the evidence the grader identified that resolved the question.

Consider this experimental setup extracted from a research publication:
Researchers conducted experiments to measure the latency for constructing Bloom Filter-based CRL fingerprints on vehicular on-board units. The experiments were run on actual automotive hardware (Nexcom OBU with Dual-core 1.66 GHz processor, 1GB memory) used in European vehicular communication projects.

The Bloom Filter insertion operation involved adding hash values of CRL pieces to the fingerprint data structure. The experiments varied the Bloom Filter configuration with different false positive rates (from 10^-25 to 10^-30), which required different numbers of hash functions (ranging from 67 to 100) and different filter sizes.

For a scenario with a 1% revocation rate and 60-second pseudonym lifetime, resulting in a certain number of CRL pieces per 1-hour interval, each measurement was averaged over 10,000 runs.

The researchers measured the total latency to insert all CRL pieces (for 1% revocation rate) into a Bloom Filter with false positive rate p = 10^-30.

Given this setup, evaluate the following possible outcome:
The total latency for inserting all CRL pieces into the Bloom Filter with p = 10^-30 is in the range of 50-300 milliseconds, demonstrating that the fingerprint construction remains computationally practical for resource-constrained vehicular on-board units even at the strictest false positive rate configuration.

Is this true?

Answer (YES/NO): NO